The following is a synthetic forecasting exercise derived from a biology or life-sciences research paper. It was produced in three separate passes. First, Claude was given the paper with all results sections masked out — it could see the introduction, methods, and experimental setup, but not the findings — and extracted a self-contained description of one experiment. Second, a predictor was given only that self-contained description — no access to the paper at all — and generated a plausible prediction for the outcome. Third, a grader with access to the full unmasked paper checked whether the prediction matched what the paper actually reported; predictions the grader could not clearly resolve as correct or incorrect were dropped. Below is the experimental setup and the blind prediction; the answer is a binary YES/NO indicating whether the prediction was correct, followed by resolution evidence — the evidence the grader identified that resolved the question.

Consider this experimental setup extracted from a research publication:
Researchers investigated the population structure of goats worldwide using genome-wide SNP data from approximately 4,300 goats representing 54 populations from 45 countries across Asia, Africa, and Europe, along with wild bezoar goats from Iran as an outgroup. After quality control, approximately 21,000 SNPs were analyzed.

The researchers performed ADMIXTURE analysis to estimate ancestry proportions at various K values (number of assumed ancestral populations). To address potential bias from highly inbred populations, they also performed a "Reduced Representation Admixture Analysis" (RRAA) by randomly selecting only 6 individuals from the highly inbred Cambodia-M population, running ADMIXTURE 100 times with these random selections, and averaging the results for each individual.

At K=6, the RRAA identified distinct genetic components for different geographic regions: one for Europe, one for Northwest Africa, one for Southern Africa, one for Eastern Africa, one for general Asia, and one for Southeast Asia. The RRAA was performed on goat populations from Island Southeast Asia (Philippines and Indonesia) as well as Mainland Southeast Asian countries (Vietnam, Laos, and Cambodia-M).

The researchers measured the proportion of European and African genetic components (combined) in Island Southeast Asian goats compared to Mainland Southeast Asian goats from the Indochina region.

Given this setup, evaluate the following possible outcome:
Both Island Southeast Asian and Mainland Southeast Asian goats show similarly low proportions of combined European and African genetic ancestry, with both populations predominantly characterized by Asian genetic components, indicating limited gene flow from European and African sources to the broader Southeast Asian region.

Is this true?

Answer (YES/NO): NO